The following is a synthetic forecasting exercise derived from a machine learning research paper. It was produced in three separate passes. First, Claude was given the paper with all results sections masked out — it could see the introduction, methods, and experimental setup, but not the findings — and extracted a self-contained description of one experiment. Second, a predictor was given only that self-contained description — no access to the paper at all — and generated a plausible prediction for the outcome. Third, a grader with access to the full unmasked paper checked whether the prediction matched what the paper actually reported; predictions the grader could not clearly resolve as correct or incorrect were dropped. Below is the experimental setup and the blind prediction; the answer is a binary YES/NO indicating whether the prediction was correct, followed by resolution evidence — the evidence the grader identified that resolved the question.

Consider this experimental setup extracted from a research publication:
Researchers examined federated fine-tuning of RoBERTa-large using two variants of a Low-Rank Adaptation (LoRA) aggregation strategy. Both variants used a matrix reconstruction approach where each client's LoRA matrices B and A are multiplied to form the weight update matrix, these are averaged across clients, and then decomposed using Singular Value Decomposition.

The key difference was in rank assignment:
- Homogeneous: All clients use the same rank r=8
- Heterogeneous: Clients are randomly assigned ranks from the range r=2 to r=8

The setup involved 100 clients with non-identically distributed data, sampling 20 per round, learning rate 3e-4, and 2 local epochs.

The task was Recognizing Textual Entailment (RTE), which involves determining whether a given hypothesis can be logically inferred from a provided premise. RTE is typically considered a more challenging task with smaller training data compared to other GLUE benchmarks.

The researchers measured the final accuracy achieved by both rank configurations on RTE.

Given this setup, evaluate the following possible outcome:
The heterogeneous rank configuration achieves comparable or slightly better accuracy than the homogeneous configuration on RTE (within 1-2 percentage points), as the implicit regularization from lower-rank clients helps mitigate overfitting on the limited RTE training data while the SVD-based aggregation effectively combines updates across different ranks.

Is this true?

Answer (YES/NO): NO